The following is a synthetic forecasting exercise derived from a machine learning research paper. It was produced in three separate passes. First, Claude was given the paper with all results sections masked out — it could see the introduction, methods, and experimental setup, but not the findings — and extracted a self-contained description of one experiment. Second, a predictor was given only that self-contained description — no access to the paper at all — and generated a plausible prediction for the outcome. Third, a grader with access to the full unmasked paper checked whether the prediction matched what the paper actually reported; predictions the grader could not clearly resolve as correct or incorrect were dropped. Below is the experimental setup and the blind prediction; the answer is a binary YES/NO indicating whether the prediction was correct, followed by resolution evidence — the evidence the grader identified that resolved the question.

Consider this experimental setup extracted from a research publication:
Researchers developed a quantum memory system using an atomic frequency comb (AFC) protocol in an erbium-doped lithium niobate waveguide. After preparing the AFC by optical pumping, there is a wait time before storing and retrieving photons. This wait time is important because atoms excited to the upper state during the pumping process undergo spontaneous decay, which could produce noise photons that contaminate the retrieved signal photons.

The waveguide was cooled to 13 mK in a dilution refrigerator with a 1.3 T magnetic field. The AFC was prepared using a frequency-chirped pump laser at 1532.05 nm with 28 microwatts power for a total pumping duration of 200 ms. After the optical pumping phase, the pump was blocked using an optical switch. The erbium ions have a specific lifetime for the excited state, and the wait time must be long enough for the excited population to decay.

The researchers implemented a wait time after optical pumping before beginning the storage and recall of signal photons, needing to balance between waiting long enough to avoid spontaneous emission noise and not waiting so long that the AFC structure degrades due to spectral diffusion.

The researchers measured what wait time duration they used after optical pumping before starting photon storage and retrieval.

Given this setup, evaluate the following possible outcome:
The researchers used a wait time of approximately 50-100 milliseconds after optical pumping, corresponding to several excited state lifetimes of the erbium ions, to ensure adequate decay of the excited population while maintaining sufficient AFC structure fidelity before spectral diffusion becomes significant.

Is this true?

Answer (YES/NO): NO